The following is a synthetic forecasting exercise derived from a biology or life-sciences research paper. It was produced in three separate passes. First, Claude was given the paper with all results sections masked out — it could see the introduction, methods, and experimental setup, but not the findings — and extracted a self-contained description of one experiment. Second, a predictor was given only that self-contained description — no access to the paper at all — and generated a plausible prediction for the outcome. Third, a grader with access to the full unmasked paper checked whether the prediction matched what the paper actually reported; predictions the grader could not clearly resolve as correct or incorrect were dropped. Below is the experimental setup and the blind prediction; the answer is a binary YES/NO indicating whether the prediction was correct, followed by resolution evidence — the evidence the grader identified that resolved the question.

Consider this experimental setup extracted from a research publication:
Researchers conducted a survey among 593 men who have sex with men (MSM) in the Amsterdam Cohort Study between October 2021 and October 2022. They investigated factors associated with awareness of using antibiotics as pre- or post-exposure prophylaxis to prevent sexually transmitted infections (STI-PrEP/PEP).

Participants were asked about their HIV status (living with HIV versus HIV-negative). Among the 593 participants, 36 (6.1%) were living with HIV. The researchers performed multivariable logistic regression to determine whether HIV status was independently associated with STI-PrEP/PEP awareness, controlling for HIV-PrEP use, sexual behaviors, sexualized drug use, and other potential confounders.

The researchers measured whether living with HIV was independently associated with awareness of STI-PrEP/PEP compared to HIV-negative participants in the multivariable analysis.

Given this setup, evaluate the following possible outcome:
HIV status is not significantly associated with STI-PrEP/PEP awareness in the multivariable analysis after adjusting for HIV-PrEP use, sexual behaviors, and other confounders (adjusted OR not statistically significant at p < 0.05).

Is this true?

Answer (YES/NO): NO